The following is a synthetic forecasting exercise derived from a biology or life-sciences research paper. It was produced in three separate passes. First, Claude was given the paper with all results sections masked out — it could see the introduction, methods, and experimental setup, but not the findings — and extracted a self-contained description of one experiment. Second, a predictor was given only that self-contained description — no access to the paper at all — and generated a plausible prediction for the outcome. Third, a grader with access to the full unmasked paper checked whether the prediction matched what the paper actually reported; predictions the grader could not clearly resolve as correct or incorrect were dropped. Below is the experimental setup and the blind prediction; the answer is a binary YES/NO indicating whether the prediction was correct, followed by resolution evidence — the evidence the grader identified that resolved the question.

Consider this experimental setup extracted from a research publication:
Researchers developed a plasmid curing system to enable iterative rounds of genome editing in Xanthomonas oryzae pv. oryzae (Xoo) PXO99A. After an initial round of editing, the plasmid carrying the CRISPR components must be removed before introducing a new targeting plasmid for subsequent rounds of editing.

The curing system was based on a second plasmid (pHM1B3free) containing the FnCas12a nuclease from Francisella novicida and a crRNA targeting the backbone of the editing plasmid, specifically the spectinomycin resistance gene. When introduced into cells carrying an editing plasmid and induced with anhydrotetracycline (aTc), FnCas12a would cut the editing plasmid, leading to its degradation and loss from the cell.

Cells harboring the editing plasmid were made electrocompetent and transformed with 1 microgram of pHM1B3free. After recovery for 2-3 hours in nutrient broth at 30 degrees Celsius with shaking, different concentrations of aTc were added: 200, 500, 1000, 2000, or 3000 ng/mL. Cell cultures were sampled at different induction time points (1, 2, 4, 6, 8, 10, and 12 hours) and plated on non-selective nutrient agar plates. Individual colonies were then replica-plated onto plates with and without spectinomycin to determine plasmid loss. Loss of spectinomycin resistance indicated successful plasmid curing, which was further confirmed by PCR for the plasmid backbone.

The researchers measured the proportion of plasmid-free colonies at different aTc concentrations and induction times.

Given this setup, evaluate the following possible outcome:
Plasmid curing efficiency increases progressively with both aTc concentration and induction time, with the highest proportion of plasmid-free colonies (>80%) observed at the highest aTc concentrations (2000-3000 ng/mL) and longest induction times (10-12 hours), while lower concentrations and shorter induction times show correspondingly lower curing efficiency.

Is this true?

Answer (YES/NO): NO